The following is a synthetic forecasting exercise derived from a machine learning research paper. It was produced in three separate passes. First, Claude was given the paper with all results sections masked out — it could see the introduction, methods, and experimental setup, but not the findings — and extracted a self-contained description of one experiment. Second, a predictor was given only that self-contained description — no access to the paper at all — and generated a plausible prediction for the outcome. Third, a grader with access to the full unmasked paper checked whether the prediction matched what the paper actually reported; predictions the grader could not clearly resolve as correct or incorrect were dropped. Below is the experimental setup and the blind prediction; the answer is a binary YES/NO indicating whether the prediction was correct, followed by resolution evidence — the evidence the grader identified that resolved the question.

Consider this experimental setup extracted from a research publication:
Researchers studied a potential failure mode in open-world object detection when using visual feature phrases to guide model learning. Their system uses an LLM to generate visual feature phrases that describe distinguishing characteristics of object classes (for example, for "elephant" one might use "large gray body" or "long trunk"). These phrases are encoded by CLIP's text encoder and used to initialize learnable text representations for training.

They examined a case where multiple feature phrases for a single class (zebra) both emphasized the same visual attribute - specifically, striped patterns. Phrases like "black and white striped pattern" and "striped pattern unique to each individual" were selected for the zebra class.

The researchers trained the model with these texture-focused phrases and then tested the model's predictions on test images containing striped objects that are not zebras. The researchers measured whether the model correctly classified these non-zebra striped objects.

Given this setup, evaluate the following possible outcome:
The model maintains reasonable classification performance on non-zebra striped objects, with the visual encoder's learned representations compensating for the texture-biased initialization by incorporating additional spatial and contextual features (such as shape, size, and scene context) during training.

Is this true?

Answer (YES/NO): NO